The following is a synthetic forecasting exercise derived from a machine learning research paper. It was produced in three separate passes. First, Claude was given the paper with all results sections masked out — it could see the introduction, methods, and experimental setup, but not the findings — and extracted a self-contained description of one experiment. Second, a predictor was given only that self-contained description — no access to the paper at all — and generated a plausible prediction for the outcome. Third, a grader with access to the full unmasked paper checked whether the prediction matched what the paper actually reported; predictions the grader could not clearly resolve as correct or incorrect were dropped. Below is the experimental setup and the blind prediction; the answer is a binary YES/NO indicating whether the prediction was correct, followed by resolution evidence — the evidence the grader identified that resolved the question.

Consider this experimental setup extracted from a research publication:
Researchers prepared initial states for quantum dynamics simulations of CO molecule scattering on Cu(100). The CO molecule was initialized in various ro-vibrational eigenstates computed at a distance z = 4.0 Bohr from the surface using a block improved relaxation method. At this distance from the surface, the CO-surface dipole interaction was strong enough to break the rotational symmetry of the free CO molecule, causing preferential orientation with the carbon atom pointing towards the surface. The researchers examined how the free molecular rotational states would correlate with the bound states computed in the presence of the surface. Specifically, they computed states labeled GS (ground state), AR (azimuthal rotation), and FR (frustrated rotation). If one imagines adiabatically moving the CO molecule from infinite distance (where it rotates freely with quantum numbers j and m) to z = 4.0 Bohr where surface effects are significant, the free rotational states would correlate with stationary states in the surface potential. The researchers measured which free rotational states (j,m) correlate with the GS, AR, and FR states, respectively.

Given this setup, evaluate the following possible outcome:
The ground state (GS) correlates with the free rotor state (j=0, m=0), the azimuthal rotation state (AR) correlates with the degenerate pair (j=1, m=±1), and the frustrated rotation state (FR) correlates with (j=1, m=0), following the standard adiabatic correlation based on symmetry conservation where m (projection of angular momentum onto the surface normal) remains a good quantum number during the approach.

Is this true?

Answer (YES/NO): NO